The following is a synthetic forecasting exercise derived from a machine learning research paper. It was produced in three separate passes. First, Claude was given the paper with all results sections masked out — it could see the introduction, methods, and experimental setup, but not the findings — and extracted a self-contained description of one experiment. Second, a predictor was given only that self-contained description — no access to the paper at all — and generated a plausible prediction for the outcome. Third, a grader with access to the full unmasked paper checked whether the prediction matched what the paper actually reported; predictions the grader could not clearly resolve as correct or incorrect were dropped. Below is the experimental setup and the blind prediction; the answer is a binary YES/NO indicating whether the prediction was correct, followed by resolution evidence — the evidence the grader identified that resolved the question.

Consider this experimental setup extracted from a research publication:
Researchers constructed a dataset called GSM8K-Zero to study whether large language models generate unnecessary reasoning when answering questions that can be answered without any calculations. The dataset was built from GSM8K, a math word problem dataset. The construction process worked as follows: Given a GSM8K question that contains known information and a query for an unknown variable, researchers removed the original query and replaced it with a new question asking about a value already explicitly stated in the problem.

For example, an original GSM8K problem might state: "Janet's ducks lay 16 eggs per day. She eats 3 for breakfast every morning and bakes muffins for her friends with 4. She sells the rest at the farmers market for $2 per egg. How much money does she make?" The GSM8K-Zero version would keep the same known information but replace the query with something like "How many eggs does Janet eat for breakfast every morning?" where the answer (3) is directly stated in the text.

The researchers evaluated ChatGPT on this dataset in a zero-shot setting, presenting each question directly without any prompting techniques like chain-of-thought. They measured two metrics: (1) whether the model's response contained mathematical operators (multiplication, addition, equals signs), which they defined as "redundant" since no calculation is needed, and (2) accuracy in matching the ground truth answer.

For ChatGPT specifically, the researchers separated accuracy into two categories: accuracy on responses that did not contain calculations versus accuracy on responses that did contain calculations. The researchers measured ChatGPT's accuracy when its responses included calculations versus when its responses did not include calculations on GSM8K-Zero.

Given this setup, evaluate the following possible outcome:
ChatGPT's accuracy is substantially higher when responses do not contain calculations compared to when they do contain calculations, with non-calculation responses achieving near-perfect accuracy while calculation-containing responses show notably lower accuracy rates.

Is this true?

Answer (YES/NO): YES